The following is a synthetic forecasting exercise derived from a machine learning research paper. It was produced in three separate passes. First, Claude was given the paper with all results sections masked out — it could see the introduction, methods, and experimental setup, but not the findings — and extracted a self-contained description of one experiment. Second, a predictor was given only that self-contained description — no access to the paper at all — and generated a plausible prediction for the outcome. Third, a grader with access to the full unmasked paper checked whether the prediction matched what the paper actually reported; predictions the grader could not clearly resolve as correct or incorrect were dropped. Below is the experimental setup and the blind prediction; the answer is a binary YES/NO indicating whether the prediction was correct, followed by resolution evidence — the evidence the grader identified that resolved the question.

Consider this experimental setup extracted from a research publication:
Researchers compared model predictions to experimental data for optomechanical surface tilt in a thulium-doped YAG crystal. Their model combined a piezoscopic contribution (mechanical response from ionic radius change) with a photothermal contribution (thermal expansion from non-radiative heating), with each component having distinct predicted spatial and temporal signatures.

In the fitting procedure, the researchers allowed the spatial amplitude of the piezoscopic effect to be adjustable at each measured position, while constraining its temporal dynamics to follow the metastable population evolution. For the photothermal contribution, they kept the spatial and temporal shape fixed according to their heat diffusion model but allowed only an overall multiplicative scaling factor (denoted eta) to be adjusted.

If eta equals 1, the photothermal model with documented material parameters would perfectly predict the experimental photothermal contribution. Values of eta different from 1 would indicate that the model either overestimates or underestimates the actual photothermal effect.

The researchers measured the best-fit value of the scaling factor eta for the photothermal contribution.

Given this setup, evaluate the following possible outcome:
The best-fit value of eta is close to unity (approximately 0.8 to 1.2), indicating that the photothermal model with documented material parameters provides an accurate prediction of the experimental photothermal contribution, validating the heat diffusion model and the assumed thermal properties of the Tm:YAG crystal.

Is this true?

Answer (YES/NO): NO